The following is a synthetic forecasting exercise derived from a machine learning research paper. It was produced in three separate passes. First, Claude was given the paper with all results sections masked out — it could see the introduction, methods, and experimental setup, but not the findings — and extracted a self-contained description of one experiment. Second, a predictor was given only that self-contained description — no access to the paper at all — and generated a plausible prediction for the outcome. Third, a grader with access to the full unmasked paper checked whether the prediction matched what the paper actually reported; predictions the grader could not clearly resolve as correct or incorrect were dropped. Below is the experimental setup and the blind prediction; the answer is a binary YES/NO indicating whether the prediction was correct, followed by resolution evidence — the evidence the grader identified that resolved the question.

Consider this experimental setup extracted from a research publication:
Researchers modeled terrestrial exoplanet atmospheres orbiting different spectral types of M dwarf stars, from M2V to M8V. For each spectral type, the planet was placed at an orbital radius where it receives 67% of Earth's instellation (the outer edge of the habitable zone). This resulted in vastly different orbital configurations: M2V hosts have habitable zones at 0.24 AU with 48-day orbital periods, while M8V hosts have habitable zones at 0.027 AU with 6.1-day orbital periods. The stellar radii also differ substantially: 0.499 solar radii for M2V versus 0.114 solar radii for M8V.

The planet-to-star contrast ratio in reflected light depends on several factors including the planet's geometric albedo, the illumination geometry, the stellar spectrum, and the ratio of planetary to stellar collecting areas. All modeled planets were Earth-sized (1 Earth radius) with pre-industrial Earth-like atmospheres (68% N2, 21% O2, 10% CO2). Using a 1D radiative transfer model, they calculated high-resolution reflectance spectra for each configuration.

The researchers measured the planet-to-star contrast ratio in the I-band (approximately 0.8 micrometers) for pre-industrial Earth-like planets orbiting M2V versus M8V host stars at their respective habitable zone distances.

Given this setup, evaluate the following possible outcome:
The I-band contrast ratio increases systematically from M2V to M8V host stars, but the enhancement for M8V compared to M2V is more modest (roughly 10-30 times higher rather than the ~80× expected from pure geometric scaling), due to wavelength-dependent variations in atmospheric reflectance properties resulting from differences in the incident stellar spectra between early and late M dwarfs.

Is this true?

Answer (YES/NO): NO